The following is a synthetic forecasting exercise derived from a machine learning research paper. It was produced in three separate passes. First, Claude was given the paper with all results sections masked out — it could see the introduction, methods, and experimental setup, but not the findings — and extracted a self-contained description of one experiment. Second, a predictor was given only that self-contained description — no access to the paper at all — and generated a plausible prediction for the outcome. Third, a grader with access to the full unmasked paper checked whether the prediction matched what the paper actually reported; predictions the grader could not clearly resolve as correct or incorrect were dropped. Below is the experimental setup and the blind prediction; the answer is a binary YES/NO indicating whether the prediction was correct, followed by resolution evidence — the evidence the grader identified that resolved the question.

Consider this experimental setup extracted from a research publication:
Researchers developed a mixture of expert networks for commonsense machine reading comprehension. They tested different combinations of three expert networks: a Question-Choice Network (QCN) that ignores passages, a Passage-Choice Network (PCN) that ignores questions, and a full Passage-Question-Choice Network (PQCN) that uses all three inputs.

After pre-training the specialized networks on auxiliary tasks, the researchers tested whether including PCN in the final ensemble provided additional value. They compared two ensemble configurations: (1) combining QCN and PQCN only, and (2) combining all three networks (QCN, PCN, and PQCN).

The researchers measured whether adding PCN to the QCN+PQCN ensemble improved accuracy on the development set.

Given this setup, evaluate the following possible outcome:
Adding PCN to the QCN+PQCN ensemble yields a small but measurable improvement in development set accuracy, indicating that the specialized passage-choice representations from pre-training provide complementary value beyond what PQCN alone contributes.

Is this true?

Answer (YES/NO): NO